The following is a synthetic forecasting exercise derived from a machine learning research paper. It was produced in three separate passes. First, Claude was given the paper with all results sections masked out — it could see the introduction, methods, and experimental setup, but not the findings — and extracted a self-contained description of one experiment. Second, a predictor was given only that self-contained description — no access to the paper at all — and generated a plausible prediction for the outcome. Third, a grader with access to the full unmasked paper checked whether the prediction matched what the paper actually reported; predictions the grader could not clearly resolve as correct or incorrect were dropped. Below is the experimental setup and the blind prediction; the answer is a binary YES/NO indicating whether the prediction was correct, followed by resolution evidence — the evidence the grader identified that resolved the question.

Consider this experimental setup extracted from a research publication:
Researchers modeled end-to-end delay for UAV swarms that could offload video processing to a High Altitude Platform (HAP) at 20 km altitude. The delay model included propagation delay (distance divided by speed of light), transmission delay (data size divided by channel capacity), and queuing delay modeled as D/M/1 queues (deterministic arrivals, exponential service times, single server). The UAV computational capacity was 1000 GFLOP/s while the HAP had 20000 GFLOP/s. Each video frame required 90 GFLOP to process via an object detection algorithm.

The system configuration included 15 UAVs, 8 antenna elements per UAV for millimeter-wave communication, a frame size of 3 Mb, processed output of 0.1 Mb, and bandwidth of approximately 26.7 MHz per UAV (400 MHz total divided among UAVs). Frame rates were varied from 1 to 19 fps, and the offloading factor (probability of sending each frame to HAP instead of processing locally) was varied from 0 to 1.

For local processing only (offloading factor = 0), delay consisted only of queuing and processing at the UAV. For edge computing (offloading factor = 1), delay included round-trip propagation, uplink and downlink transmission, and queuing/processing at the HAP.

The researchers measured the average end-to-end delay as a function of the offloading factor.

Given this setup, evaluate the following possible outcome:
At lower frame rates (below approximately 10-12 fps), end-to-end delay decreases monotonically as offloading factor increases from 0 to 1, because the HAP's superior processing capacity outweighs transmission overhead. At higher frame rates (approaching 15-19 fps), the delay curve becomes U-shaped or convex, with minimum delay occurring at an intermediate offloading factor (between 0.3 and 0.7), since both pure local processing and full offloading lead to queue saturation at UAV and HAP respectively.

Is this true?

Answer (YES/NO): NO